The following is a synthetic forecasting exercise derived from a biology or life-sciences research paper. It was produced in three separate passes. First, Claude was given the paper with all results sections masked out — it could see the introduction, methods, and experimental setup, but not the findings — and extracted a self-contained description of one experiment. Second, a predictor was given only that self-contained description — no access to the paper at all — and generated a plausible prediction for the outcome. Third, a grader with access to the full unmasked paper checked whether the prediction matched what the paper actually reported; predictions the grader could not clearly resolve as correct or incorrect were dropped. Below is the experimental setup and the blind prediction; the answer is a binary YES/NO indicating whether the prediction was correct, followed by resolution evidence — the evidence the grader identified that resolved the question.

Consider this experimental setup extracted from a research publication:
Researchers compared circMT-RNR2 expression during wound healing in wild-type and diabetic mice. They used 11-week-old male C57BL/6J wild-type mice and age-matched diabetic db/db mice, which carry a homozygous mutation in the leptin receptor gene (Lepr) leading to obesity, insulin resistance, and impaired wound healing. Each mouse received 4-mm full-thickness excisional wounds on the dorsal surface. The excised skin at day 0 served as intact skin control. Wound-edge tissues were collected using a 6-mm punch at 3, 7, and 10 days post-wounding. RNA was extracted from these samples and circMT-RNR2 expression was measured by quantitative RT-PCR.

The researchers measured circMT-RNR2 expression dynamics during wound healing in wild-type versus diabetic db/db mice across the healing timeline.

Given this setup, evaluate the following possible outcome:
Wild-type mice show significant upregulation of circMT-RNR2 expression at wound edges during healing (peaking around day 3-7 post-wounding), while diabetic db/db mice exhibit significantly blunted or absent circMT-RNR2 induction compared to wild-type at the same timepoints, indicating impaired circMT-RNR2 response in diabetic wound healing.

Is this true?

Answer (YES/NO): YES